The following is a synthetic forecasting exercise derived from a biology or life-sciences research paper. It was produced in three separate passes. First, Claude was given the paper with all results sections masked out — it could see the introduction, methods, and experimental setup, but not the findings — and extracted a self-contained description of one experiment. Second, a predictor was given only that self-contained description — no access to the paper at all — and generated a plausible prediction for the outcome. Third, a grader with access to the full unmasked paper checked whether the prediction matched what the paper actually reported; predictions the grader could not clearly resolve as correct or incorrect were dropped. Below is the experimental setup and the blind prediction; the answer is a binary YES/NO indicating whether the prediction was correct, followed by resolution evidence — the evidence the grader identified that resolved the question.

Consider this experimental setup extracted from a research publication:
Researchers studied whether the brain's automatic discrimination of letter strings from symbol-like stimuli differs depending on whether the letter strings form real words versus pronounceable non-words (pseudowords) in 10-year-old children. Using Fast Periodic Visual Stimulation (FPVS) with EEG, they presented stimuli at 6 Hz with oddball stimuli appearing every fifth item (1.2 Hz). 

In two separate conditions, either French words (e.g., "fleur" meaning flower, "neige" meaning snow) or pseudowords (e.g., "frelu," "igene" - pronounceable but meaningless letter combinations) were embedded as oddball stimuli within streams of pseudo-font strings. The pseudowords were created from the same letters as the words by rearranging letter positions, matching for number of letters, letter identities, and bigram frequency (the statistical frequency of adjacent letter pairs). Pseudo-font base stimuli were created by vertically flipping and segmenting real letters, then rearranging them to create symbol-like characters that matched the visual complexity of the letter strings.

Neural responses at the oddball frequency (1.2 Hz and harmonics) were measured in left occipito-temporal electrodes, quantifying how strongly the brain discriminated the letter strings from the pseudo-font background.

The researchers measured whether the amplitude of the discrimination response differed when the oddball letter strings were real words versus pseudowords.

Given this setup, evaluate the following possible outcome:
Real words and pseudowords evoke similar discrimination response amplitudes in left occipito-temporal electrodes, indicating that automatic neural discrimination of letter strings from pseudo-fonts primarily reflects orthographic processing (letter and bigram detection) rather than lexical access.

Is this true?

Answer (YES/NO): YES